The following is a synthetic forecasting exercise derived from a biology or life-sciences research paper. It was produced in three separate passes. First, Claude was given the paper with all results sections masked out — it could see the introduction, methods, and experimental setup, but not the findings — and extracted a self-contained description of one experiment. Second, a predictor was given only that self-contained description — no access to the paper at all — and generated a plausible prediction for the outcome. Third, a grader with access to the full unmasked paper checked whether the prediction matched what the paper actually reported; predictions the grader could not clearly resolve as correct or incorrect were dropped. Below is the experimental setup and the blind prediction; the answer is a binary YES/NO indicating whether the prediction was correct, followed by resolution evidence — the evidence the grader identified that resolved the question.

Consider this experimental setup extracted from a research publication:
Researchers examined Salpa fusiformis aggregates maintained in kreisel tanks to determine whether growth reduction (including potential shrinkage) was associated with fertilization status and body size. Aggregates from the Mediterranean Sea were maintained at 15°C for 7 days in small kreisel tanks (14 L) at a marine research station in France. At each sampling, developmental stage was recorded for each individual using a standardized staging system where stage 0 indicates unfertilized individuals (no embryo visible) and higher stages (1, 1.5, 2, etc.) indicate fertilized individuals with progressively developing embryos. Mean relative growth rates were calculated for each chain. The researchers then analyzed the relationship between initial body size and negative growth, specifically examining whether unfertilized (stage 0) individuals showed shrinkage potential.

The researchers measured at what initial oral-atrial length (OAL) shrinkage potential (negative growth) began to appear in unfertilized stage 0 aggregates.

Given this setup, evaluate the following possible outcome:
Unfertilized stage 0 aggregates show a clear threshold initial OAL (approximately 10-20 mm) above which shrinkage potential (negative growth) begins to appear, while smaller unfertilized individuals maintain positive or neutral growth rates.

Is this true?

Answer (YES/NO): YES